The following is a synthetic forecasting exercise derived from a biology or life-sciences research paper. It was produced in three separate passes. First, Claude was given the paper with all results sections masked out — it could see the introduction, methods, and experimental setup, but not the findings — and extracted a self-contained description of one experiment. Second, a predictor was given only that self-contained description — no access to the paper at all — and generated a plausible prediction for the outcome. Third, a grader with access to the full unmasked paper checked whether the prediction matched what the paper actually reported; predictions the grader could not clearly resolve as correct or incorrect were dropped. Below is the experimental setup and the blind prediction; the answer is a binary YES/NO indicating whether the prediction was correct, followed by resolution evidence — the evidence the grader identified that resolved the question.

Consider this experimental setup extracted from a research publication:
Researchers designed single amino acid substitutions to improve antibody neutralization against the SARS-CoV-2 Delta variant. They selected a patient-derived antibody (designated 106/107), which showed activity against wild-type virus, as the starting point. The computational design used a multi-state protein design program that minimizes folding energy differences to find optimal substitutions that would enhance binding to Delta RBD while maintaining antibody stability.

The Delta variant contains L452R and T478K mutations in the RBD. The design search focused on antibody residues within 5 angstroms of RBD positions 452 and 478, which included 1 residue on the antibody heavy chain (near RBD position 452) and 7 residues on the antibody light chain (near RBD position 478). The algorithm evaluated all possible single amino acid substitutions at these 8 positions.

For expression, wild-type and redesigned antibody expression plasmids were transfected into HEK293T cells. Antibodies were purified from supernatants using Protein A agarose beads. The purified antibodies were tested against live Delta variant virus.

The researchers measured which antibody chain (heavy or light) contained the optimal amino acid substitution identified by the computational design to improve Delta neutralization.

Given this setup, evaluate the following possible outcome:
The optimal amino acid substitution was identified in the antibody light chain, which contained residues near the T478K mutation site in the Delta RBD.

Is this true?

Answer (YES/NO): YES